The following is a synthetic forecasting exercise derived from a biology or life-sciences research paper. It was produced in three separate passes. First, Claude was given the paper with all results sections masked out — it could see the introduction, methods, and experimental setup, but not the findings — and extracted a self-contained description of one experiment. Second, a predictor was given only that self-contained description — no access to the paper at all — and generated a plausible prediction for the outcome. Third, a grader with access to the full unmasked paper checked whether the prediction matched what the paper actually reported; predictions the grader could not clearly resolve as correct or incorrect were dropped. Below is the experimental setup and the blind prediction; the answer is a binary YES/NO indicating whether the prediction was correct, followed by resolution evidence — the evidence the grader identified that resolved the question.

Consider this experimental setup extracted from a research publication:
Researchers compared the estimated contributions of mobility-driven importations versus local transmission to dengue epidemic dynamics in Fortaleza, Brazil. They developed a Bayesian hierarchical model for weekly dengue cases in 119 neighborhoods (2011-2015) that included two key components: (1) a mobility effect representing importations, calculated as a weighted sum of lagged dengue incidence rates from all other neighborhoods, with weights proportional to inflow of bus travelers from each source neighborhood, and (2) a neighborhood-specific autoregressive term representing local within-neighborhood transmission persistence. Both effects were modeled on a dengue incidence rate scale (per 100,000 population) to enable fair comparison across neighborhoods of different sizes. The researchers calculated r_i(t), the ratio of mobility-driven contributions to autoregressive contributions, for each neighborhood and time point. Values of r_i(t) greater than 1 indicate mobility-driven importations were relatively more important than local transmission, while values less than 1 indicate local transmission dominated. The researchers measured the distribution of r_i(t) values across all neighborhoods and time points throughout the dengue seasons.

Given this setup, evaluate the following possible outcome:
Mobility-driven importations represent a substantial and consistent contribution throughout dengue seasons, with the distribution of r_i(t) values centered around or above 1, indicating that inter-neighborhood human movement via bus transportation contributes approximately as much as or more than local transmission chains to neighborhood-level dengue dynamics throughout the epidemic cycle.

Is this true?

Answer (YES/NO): YES